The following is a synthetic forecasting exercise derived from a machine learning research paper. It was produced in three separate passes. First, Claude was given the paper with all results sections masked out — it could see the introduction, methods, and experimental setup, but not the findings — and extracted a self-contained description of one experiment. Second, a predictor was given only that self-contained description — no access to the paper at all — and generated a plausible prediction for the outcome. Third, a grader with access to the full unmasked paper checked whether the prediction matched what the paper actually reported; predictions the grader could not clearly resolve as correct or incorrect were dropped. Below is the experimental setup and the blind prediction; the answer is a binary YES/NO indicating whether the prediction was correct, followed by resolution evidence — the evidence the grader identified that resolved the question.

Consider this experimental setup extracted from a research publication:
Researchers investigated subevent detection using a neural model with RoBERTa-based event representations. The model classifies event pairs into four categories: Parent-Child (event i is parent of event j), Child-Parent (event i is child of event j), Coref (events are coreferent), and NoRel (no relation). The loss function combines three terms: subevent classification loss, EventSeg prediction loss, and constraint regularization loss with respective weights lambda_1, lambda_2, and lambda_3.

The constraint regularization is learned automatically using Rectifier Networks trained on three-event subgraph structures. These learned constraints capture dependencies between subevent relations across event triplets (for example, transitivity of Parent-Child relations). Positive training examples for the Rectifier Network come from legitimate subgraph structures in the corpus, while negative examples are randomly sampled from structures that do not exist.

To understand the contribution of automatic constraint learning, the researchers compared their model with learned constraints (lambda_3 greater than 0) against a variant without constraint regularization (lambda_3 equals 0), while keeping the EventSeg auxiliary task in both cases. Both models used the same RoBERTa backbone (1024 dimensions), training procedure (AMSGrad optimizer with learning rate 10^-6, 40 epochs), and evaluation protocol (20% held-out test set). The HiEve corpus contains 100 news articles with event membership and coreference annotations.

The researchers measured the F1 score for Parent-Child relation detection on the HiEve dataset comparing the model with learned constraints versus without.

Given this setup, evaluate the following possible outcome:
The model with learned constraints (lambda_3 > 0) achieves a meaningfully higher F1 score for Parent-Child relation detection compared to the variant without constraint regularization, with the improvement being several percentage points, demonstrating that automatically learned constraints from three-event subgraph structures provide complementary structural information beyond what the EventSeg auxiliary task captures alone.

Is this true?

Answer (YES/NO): YES